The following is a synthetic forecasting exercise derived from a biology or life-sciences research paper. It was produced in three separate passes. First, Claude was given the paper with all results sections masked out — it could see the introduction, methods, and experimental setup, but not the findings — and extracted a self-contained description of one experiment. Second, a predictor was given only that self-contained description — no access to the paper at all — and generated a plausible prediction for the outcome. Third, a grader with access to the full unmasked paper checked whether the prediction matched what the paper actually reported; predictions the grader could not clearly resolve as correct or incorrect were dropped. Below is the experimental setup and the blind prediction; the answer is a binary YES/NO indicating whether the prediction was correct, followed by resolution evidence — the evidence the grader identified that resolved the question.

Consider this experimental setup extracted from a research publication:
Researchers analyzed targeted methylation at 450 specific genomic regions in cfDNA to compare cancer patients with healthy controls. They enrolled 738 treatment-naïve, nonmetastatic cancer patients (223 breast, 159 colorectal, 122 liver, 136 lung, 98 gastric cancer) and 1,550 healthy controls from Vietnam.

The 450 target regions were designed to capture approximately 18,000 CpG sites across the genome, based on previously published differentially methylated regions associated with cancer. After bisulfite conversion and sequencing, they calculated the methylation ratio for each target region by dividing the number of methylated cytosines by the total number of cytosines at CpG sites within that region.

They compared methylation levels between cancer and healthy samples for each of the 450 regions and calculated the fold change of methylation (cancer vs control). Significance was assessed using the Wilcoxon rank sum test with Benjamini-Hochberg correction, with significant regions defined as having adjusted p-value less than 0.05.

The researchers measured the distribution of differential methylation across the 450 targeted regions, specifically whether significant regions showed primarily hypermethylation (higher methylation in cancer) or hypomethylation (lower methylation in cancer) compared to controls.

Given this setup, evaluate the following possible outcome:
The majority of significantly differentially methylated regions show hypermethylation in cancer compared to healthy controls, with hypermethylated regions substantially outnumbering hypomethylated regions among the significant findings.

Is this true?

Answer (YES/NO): YES